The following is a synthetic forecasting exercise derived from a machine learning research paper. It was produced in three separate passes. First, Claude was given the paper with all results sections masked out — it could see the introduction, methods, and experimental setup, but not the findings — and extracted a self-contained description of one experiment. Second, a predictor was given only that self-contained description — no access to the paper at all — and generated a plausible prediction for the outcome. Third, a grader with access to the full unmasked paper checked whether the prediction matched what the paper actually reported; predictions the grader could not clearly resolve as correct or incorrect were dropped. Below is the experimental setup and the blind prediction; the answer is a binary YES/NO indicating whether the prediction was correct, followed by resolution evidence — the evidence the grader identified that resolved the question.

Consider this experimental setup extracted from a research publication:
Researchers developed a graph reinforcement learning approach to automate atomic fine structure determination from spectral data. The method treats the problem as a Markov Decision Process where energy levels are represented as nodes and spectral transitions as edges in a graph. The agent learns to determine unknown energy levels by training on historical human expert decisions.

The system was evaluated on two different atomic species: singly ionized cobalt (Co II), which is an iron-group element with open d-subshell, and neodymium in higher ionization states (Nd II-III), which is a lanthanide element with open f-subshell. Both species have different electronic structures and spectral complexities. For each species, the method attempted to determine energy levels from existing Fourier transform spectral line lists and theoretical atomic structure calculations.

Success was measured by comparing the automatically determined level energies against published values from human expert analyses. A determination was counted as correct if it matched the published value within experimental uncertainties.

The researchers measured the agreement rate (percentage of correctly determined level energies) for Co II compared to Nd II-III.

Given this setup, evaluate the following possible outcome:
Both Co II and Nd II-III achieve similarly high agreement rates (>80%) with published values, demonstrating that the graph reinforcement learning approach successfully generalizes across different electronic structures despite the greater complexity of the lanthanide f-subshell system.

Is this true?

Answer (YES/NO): NO